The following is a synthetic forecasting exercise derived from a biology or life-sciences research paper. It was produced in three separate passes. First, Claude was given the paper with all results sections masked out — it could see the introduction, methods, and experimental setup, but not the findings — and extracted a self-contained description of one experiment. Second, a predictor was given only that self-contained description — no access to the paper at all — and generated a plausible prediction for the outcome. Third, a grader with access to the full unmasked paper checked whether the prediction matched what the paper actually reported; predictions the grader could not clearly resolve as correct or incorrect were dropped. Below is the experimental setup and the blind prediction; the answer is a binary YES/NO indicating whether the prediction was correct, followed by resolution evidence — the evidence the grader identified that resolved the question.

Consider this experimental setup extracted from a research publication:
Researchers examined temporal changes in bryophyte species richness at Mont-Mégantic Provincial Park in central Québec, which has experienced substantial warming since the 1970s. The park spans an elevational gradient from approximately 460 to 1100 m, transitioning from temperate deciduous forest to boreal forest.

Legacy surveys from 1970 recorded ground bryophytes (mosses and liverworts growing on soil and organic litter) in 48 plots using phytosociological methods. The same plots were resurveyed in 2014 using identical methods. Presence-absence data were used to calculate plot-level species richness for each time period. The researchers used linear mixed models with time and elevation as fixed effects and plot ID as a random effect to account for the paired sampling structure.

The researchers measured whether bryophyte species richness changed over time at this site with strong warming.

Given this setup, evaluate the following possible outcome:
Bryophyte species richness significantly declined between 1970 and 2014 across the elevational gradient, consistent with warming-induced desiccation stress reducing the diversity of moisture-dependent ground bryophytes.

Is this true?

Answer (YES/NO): NO